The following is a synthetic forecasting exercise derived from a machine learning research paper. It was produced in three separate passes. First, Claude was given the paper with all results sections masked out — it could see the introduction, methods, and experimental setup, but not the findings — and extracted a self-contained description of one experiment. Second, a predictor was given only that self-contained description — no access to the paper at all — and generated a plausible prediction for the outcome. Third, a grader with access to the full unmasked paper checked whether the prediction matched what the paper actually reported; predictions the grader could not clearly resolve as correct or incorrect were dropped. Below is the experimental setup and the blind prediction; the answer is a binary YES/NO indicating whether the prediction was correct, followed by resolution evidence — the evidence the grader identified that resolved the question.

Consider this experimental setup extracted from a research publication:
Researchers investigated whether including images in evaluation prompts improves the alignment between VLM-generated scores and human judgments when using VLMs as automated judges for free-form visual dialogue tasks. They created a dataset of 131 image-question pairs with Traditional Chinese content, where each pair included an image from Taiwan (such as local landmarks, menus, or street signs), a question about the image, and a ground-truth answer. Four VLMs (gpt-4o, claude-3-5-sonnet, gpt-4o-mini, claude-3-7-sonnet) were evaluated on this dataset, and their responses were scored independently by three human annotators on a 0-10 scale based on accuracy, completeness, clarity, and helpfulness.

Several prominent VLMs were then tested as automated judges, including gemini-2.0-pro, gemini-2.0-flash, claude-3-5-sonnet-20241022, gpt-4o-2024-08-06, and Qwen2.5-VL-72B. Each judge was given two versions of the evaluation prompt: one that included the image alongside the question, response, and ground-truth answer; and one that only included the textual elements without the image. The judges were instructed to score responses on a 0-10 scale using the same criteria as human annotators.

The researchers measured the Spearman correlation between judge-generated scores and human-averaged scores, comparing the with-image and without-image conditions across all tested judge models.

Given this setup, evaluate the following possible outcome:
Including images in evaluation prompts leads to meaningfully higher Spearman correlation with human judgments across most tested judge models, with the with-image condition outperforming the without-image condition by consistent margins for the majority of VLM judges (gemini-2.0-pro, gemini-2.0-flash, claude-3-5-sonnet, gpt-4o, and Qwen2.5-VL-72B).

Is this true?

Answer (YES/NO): NO